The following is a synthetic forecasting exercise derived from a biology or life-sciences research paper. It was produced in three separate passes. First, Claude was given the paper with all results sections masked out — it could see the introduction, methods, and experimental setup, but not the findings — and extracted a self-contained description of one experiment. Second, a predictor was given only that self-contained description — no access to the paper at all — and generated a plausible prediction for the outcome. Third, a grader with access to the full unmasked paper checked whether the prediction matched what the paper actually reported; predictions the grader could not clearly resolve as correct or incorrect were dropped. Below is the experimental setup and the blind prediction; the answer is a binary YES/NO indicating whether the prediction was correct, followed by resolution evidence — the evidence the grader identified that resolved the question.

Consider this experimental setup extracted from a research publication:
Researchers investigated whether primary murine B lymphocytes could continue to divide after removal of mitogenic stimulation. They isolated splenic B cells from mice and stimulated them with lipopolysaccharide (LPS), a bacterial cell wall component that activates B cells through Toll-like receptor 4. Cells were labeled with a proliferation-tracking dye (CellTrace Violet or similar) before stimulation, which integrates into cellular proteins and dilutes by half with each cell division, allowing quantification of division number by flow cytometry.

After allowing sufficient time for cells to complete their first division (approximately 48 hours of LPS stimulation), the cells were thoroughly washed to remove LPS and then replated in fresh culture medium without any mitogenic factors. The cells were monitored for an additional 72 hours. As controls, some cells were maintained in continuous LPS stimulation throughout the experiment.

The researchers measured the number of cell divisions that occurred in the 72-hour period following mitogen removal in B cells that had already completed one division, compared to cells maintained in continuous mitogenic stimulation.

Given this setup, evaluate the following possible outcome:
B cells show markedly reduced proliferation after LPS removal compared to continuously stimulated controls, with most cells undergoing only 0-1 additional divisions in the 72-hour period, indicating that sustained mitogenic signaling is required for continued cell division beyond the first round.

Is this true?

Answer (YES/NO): NO